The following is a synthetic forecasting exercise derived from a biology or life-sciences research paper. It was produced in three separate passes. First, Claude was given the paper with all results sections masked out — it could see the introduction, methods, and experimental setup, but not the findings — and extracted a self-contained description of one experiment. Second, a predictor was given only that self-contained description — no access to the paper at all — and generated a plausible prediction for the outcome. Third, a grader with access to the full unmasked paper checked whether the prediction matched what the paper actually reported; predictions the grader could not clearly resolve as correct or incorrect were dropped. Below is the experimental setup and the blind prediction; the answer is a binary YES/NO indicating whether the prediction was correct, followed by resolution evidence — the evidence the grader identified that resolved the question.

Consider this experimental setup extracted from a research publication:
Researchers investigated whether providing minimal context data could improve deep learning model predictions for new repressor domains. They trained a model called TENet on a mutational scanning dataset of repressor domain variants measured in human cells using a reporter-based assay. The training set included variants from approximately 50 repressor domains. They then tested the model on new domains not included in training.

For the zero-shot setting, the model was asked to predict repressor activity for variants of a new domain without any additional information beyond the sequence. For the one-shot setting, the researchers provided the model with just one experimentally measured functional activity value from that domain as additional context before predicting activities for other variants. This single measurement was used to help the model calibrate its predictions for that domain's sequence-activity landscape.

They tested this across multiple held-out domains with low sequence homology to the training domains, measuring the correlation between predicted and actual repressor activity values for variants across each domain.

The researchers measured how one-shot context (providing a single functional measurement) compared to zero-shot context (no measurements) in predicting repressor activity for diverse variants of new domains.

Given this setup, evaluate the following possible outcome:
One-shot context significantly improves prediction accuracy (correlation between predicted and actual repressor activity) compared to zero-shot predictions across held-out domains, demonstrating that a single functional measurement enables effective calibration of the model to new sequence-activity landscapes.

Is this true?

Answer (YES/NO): YES